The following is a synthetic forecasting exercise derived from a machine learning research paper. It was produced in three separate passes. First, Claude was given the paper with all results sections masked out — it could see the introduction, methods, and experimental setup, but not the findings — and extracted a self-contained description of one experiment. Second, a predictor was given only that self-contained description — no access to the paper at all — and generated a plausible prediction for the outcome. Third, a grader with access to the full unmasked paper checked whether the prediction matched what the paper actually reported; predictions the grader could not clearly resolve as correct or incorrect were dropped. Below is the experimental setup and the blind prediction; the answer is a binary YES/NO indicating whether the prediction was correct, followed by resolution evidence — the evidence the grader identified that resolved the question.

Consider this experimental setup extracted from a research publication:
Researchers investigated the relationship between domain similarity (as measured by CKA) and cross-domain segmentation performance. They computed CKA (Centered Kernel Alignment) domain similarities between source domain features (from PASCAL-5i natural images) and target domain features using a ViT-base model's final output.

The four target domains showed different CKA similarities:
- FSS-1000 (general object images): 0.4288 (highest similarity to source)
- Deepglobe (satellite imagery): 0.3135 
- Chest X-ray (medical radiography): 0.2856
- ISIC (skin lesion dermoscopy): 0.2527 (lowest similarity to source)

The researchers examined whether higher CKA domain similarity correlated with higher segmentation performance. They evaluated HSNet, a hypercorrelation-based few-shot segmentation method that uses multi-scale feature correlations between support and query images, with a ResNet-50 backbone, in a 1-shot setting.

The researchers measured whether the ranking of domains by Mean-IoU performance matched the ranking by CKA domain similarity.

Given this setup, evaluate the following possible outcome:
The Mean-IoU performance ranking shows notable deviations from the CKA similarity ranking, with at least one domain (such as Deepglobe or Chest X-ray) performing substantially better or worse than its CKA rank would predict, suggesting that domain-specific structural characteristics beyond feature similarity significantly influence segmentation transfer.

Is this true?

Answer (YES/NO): YES